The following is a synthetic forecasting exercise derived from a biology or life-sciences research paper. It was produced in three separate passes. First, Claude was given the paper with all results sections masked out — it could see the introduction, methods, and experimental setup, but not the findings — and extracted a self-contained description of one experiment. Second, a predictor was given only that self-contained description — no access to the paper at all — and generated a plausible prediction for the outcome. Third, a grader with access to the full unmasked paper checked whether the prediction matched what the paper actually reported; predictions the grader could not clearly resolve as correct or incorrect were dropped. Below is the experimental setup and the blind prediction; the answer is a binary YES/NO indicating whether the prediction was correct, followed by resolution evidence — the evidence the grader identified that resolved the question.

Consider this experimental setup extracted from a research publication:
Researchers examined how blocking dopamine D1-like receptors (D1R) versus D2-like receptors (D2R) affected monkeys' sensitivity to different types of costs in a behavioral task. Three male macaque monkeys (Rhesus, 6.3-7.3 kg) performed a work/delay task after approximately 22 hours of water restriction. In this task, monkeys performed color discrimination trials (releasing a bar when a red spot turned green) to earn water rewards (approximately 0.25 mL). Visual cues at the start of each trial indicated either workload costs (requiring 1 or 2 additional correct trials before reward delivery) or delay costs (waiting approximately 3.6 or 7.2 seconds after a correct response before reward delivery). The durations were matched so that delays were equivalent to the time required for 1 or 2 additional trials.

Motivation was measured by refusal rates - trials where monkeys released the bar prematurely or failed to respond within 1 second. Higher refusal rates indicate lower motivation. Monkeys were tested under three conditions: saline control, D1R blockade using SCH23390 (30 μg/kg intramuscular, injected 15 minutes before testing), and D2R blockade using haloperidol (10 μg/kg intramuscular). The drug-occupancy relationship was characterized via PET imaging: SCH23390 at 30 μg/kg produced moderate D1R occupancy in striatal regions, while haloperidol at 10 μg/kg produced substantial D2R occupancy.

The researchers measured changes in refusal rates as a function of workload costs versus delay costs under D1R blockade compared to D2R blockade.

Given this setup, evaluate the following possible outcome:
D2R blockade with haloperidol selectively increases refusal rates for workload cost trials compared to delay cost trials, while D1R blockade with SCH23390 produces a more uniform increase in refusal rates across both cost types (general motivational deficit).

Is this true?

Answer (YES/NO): NO